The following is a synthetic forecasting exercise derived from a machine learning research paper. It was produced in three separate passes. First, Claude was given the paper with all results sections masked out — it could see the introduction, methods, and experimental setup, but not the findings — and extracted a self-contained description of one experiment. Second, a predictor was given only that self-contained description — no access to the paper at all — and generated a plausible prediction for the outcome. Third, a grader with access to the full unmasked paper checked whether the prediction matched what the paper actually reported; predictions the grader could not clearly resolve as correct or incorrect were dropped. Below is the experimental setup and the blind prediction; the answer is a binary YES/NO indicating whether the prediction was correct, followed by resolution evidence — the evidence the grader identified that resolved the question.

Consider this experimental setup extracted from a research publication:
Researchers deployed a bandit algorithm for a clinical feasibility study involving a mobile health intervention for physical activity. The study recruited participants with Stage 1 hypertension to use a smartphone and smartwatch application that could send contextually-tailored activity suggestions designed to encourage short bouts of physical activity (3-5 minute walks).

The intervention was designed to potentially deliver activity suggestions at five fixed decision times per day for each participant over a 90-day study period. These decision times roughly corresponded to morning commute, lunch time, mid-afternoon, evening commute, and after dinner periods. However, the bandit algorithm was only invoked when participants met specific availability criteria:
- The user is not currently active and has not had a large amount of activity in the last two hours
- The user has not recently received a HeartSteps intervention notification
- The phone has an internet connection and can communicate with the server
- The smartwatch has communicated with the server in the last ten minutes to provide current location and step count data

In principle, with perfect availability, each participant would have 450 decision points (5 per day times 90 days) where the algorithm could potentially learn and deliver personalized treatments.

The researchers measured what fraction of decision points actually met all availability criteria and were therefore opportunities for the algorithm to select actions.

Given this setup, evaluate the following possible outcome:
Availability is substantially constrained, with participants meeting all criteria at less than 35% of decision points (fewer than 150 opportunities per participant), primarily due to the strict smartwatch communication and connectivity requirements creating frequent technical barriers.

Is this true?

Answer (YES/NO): NO